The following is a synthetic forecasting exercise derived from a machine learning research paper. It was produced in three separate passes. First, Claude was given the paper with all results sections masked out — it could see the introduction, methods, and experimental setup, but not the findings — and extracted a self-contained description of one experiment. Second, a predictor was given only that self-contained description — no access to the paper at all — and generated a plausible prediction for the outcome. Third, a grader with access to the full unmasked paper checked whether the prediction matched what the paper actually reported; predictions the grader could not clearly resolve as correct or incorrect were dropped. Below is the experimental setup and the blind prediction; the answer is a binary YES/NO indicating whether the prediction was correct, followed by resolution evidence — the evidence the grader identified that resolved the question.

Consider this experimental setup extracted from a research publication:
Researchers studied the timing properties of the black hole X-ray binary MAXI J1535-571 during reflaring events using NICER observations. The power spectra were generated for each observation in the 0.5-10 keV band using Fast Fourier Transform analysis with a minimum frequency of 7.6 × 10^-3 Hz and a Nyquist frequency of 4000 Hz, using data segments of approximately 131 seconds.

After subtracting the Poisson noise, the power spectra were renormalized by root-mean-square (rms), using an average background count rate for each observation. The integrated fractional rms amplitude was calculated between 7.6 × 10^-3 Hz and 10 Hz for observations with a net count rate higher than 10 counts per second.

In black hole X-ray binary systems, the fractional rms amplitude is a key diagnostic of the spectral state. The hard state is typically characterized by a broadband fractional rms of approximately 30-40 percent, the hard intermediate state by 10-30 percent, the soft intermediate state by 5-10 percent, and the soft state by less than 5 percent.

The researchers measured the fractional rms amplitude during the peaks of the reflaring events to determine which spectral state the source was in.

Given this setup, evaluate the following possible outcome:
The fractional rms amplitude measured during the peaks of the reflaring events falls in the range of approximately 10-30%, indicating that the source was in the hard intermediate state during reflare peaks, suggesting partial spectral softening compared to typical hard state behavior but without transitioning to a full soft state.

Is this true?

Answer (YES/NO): NO